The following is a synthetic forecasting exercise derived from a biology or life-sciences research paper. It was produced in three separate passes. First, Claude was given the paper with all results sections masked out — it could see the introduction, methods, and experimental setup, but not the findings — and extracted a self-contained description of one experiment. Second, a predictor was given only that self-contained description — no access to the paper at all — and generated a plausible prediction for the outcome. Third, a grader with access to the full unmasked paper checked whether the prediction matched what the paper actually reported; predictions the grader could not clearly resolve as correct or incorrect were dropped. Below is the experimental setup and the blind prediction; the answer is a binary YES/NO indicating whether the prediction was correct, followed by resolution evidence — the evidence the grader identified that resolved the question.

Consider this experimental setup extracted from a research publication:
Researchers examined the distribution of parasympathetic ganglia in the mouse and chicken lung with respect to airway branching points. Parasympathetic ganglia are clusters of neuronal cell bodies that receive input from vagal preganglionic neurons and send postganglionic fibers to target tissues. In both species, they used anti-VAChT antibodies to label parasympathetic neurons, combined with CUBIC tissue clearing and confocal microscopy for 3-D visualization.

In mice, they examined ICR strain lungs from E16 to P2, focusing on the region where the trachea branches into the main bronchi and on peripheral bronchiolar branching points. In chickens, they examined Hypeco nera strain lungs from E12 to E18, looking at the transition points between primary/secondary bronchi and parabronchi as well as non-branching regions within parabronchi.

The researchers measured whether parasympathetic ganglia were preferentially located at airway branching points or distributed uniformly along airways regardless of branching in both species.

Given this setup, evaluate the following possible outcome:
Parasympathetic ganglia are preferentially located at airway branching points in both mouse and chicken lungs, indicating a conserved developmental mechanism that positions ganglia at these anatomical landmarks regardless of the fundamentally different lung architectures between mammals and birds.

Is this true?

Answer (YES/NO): NO